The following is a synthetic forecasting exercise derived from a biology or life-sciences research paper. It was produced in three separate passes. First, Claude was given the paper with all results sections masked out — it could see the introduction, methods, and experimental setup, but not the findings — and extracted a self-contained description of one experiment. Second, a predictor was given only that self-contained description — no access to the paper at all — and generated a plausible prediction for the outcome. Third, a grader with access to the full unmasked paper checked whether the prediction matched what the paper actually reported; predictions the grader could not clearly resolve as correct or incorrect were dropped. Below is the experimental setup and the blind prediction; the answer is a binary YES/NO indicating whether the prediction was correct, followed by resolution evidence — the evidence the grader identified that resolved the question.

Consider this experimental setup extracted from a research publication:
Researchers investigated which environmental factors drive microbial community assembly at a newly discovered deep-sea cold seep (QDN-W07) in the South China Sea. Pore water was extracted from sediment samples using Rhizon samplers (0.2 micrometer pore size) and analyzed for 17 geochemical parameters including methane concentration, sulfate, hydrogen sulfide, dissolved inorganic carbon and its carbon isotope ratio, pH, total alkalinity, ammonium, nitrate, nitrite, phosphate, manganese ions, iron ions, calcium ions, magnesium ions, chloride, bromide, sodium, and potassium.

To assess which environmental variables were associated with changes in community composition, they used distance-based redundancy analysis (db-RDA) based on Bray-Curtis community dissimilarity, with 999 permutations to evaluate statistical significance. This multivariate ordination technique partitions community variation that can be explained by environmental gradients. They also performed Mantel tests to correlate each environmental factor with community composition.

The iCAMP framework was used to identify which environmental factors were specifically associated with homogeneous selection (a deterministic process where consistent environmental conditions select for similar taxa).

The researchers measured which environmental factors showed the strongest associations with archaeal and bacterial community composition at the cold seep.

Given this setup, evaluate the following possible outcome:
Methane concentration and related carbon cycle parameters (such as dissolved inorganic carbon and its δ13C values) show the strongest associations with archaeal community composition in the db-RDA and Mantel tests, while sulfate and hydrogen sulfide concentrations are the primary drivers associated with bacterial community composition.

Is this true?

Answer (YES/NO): NO